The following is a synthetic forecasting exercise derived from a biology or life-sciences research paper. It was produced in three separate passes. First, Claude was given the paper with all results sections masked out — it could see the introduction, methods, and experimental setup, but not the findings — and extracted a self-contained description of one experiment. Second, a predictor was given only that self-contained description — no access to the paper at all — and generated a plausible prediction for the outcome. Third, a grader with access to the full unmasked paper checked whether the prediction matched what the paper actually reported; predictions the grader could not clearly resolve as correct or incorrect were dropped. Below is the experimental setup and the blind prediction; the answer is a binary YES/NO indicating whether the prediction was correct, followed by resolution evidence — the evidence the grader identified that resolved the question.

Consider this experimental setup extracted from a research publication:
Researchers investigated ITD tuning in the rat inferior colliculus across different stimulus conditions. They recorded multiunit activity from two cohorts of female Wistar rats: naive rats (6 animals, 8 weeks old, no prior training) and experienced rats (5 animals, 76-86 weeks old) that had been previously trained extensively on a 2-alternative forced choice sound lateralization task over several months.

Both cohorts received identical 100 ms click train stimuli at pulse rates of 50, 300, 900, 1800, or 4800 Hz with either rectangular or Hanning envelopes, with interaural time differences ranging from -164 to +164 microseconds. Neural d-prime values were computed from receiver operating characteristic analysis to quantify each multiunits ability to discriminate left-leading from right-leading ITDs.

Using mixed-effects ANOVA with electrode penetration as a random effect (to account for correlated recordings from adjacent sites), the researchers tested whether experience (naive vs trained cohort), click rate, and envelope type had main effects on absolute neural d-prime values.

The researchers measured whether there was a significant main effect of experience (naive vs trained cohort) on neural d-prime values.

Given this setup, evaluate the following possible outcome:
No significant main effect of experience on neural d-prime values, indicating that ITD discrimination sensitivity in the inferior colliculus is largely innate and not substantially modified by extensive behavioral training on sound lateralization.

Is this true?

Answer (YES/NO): YES